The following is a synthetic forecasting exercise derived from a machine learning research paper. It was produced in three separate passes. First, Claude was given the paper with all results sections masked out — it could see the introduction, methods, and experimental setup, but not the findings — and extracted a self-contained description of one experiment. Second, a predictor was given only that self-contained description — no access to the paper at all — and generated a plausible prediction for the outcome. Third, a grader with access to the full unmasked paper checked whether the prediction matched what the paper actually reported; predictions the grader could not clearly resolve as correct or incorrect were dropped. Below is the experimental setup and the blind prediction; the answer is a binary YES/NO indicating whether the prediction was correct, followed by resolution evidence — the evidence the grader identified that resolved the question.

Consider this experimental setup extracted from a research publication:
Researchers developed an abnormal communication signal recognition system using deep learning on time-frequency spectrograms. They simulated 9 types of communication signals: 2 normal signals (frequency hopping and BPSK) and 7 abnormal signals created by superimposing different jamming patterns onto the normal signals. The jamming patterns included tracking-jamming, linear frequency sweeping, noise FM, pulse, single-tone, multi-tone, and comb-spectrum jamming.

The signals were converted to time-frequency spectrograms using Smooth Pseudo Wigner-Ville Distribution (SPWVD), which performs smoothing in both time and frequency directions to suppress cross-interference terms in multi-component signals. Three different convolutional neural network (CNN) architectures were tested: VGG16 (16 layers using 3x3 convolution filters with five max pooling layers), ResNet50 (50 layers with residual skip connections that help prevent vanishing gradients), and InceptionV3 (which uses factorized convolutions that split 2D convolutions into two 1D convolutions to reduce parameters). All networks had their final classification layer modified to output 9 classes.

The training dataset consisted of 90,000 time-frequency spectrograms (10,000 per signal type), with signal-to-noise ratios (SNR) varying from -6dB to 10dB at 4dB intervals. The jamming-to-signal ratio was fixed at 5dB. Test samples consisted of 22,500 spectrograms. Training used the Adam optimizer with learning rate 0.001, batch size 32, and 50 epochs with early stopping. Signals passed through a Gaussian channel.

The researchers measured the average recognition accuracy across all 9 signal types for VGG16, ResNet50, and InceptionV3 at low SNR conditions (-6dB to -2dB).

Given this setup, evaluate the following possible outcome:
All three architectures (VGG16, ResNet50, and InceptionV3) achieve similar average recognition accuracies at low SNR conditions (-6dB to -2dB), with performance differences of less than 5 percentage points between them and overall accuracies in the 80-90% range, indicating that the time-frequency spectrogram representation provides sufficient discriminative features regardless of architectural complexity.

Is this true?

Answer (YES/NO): NO